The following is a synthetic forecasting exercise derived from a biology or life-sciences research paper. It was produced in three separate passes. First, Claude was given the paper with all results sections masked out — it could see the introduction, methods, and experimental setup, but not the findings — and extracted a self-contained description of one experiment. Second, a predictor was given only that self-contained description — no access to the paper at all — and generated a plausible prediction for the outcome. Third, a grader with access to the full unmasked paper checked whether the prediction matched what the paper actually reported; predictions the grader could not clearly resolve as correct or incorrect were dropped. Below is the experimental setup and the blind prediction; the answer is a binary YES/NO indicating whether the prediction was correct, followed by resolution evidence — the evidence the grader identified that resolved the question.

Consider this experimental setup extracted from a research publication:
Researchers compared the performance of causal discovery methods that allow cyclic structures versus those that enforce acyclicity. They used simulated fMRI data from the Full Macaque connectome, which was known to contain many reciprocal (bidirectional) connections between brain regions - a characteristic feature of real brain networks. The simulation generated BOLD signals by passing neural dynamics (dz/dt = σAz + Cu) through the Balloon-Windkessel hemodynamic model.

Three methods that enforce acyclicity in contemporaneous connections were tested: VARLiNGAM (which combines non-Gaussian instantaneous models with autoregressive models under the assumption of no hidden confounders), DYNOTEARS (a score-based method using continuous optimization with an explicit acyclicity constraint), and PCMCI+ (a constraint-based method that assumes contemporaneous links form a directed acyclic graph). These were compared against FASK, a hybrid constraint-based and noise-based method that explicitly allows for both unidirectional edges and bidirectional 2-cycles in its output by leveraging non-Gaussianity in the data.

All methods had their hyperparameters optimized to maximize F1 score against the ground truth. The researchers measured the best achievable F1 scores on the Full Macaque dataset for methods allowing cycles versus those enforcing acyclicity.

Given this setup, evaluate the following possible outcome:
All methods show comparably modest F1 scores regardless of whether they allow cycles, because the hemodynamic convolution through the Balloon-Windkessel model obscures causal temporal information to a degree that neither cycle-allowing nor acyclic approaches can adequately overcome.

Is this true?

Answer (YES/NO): NO